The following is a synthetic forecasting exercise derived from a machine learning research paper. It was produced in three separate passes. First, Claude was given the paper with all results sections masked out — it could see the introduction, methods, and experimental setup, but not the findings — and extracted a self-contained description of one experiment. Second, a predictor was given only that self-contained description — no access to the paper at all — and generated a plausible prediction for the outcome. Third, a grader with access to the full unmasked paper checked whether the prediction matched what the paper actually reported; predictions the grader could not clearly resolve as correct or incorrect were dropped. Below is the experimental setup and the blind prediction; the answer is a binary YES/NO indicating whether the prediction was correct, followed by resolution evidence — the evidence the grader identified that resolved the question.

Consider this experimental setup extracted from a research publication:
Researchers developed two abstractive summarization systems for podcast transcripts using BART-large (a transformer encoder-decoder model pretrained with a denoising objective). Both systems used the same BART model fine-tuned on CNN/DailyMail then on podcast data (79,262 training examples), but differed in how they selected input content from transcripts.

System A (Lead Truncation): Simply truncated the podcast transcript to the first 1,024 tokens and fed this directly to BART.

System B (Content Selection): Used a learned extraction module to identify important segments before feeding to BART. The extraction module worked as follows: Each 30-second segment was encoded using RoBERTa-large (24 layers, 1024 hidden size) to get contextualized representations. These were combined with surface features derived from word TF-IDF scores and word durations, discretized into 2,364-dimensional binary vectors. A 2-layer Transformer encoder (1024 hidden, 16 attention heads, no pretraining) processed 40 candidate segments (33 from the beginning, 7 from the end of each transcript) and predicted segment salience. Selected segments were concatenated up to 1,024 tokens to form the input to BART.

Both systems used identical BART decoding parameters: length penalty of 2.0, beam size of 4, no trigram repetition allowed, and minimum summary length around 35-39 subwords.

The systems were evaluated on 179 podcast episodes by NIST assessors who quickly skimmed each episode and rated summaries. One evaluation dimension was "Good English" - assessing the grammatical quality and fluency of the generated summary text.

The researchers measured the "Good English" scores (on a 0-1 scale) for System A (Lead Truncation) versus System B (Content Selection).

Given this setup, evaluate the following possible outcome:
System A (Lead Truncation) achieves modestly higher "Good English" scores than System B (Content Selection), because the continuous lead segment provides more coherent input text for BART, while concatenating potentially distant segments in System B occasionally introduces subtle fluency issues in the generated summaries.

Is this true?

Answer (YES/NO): NO